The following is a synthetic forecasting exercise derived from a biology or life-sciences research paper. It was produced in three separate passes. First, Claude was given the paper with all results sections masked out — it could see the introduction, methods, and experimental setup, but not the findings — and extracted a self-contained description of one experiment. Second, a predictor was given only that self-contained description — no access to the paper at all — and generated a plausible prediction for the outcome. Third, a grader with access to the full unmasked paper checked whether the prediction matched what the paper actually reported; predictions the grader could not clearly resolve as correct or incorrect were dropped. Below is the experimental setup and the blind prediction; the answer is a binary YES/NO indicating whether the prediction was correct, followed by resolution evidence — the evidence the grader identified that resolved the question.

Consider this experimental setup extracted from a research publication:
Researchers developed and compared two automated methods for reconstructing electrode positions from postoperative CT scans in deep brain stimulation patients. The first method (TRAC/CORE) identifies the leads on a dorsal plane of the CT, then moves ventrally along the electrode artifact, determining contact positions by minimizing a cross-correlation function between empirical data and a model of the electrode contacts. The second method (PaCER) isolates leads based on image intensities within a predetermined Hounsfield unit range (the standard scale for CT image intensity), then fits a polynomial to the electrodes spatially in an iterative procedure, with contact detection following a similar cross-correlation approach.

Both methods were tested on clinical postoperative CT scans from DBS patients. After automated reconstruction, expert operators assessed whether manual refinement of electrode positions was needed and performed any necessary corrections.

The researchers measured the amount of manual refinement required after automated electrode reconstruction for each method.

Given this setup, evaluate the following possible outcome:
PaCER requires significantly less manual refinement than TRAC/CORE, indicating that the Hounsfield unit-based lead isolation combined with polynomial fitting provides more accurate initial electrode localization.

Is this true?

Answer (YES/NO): YES